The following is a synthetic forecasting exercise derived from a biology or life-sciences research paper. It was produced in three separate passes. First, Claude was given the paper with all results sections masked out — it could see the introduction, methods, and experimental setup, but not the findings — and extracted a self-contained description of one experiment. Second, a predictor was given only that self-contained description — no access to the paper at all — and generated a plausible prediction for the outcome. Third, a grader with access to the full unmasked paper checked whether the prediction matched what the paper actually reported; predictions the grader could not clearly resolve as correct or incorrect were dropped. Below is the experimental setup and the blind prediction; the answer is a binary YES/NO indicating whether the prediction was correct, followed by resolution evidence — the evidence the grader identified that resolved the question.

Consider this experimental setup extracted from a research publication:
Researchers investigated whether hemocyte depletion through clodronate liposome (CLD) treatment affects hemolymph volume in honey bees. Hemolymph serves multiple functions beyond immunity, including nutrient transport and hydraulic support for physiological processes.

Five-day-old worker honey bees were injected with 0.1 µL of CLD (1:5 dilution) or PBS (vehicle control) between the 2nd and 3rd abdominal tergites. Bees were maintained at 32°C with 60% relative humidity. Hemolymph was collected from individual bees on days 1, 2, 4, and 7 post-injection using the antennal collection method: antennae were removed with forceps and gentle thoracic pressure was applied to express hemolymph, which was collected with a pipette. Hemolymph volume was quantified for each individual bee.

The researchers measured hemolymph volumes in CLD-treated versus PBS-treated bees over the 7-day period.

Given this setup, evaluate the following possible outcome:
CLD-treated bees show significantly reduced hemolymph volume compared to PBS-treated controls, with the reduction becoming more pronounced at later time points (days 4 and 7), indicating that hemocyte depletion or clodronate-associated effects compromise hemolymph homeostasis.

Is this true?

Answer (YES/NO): NO